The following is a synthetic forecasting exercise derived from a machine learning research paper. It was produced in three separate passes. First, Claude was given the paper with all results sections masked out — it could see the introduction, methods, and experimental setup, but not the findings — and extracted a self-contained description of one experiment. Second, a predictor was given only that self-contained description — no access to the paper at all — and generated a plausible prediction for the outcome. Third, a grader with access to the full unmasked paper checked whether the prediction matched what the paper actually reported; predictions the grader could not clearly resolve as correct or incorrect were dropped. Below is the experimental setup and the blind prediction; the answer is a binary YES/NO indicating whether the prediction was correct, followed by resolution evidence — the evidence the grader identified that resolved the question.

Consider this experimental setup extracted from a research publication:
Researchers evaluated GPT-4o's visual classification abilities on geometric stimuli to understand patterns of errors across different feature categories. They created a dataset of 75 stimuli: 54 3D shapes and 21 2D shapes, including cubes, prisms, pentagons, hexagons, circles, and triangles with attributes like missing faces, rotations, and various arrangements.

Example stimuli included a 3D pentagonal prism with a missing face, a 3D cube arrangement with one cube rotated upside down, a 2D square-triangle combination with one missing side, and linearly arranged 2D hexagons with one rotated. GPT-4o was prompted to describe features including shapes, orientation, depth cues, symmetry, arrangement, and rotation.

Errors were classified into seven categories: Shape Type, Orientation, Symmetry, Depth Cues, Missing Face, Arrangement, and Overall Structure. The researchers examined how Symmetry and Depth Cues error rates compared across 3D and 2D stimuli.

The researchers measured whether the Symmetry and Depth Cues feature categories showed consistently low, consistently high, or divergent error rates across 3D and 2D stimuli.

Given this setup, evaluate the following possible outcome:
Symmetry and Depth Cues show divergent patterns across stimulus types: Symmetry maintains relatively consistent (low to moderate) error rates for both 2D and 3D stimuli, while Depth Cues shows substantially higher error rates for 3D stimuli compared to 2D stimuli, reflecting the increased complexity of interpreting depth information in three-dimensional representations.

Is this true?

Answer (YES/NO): NO